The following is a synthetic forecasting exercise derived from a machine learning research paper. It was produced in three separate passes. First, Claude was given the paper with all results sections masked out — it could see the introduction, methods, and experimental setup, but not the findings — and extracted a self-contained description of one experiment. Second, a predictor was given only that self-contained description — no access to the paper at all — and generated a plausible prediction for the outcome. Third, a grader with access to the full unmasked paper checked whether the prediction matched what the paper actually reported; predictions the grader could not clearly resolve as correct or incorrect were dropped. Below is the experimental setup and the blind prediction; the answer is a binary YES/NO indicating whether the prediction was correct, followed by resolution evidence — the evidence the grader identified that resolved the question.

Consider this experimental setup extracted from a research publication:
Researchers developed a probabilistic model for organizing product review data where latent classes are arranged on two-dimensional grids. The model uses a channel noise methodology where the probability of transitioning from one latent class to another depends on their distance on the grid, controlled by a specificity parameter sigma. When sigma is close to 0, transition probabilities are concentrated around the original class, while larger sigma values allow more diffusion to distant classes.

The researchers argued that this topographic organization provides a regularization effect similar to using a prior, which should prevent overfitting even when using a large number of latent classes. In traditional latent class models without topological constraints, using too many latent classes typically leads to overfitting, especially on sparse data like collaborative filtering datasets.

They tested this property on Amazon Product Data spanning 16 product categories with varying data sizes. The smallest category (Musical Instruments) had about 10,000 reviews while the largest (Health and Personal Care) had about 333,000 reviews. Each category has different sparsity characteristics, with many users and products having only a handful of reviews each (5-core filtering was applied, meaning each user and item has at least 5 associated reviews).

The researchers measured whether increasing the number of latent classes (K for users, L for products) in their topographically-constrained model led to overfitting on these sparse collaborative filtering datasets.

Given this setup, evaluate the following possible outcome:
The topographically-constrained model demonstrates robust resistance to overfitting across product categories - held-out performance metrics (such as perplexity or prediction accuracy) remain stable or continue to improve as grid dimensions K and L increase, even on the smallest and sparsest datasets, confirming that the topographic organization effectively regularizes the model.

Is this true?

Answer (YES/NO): YES